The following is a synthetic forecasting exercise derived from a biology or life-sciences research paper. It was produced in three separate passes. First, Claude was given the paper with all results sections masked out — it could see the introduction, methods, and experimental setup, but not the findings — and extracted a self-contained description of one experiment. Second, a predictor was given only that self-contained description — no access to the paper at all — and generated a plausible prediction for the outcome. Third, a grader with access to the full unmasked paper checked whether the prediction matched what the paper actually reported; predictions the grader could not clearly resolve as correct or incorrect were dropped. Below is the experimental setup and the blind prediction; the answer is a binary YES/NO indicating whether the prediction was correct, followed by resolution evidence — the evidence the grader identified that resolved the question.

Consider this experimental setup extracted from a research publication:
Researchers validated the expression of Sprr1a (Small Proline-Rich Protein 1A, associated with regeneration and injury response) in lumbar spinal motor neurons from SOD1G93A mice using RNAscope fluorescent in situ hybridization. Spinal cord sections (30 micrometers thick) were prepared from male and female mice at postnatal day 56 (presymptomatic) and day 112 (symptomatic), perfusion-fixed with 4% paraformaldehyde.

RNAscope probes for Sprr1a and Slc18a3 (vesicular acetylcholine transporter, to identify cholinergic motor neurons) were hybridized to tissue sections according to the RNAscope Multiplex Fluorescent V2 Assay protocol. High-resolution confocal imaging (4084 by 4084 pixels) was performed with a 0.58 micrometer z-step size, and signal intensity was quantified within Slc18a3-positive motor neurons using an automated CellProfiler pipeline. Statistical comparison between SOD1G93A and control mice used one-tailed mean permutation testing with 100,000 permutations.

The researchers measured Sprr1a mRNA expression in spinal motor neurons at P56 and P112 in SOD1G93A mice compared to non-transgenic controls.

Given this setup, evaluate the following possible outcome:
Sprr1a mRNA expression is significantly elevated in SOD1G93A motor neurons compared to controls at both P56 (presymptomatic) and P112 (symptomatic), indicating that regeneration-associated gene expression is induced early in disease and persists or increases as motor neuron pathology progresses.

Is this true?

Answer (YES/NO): NO